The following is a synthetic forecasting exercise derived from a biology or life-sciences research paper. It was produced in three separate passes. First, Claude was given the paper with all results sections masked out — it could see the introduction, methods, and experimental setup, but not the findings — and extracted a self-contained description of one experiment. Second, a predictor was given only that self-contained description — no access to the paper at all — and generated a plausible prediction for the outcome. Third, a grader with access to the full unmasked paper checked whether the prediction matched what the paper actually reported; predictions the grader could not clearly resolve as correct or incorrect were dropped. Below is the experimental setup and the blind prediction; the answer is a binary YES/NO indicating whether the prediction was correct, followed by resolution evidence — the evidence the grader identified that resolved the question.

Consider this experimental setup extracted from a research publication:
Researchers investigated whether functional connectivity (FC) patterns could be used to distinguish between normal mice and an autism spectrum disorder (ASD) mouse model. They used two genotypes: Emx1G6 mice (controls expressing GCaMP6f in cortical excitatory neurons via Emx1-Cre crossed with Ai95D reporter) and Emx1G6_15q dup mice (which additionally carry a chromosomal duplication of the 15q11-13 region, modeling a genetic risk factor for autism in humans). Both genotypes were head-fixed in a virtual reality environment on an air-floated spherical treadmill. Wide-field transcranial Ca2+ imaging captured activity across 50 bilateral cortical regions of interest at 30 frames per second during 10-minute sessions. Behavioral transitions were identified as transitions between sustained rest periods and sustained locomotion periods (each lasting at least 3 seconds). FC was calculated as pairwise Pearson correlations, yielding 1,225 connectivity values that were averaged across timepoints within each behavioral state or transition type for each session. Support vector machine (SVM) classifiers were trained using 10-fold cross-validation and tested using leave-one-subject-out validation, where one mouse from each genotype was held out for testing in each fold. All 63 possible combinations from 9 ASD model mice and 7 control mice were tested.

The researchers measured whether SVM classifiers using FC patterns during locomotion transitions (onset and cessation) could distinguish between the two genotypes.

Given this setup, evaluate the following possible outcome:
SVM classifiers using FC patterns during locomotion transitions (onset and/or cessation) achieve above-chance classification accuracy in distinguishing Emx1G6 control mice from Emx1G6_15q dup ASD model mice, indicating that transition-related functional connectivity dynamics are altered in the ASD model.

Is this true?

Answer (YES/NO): YES